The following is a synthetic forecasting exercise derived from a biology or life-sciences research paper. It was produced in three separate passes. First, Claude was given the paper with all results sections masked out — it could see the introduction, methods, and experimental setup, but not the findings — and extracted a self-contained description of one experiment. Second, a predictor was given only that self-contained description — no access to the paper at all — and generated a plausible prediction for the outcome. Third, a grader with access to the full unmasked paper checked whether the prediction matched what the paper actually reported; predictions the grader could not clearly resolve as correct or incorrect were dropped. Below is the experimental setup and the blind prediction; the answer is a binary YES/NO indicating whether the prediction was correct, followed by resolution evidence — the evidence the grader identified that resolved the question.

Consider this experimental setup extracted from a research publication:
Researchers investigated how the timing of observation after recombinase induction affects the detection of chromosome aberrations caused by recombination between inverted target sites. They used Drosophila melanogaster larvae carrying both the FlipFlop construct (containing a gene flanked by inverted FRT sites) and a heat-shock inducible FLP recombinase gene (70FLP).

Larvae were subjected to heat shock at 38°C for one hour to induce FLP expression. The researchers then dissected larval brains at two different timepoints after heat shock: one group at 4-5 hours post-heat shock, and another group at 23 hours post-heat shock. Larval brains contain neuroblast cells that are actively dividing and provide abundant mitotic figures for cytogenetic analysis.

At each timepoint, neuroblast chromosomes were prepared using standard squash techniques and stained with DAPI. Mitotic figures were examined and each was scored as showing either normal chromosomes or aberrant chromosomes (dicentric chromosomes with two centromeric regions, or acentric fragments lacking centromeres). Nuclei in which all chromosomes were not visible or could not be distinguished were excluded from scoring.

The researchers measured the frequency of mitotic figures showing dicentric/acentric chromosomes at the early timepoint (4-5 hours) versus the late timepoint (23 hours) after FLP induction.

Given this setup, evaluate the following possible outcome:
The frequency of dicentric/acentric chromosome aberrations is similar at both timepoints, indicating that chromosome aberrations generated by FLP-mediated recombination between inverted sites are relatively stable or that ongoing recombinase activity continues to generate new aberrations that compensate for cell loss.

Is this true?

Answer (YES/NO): NO